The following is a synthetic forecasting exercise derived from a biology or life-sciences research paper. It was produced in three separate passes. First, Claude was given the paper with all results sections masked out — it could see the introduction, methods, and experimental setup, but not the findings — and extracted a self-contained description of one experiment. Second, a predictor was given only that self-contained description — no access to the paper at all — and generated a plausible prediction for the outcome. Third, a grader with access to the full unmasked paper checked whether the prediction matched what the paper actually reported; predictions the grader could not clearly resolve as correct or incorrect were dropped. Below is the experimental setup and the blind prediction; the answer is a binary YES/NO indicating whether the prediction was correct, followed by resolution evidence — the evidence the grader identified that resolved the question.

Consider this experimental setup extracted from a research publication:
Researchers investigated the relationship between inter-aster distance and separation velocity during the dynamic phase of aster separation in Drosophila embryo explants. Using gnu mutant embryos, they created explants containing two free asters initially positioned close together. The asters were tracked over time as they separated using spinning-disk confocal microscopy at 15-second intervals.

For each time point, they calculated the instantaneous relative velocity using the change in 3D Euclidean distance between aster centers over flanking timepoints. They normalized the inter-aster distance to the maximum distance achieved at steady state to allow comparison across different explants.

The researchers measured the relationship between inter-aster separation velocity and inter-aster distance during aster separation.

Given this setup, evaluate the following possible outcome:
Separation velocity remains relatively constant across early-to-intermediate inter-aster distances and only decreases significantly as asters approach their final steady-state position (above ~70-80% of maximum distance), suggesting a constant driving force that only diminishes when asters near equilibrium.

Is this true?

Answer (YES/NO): NO